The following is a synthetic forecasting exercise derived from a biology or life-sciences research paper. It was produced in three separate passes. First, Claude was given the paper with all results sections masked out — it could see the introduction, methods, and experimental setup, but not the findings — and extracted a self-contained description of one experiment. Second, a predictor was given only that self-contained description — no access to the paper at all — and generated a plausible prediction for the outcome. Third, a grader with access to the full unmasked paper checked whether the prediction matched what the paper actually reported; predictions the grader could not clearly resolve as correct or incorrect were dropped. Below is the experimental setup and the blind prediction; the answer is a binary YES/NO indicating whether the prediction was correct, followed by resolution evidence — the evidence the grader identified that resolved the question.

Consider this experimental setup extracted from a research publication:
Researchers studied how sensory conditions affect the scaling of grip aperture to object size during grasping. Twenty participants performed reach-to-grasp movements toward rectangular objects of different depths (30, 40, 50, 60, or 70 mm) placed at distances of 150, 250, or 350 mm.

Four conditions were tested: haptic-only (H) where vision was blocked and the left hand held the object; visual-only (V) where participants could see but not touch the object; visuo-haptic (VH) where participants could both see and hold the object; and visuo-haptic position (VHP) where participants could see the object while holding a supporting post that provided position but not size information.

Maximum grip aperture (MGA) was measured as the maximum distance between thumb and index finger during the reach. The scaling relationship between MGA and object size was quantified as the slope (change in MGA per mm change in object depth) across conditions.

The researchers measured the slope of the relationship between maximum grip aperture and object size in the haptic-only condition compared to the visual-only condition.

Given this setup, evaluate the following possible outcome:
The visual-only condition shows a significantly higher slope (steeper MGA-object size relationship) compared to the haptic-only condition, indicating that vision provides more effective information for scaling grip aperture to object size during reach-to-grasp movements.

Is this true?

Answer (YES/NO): YES